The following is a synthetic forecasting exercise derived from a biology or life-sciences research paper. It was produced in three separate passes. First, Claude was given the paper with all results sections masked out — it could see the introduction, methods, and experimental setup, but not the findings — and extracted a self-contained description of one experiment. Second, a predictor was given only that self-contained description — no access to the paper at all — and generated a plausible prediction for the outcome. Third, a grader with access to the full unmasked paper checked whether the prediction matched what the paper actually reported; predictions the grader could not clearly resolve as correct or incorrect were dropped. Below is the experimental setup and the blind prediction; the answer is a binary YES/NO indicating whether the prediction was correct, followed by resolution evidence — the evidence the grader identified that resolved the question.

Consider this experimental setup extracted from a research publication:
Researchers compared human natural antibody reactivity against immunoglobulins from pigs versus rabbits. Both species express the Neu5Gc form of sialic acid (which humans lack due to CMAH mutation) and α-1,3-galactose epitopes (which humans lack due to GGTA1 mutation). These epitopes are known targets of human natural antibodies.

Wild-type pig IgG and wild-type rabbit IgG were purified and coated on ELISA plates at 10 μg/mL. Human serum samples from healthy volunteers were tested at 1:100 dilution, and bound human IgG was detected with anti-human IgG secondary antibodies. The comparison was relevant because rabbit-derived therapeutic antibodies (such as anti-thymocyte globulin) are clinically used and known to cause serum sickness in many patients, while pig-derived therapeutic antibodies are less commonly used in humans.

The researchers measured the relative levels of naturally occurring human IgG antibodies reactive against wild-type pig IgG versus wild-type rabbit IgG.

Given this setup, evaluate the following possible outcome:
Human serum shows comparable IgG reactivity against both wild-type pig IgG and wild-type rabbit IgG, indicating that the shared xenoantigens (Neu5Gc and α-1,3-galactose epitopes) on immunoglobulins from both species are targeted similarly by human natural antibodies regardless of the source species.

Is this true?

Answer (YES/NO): NO